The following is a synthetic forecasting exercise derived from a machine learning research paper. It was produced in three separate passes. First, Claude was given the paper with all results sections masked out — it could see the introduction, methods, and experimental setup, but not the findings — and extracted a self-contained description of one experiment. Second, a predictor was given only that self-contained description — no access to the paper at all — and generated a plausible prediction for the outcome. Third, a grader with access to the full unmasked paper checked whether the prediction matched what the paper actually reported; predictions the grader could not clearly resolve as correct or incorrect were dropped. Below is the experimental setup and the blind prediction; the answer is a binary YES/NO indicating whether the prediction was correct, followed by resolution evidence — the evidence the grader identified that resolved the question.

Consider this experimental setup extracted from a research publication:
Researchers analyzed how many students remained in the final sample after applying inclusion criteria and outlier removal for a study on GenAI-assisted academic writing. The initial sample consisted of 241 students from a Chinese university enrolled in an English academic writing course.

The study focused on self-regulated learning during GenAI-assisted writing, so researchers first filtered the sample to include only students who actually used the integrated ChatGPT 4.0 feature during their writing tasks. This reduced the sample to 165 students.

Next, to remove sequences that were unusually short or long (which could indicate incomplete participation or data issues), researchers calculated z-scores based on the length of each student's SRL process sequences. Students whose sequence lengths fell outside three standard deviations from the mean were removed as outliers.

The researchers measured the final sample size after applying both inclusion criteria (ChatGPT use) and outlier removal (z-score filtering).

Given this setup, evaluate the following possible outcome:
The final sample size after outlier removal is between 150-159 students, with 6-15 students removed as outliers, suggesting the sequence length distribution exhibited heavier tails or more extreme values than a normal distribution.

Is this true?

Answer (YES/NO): NO